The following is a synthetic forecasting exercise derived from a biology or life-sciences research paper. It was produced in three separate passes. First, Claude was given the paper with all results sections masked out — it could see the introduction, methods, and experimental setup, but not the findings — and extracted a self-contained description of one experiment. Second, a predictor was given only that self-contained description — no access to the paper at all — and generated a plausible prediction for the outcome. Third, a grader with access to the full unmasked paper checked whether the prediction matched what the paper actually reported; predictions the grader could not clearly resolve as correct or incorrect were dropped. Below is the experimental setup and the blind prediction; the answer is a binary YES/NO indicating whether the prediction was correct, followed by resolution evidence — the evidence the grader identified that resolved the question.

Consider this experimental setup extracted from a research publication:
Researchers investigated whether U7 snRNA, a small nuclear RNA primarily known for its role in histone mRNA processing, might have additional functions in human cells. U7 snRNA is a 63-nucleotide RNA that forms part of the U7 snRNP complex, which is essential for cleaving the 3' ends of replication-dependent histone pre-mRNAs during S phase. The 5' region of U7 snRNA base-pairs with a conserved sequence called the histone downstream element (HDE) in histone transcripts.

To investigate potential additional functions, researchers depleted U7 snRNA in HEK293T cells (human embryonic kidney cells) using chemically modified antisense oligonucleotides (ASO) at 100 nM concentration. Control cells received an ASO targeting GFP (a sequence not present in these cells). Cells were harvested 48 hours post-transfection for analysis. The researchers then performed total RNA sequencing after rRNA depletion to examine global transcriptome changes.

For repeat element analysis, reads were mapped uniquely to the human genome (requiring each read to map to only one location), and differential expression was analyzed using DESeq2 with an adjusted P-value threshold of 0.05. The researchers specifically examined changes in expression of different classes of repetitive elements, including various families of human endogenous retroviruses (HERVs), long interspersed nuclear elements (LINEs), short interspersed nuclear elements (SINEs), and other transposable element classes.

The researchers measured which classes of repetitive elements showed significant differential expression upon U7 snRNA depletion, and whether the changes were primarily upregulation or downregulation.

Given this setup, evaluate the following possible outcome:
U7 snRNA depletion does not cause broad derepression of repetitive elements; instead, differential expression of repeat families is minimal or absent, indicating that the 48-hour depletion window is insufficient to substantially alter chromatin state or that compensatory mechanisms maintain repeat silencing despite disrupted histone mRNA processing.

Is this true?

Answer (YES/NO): NO